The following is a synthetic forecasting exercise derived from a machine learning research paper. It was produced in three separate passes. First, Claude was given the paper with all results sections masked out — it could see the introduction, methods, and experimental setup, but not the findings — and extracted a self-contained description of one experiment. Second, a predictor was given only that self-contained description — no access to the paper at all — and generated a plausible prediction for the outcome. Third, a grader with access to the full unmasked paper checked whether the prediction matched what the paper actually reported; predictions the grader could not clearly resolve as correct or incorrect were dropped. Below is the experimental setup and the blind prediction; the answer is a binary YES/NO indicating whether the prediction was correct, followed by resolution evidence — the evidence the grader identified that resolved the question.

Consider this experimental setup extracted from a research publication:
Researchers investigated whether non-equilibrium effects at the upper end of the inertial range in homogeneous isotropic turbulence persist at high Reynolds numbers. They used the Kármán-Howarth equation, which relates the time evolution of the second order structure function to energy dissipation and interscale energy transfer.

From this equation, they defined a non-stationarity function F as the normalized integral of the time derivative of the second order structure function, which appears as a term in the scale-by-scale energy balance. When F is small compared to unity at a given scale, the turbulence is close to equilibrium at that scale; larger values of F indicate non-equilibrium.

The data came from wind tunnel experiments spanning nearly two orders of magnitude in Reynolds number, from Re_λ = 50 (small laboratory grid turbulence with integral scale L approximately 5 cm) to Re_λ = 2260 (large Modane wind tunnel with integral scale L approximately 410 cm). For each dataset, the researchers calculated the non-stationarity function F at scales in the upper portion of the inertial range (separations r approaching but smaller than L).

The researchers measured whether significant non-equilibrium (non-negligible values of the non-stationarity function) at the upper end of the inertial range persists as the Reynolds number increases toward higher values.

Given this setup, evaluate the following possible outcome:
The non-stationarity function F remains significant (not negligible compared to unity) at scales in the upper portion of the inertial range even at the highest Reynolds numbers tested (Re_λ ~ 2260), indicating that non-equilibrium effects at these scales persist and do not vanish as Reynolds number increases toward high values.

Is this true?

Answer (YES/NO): YES